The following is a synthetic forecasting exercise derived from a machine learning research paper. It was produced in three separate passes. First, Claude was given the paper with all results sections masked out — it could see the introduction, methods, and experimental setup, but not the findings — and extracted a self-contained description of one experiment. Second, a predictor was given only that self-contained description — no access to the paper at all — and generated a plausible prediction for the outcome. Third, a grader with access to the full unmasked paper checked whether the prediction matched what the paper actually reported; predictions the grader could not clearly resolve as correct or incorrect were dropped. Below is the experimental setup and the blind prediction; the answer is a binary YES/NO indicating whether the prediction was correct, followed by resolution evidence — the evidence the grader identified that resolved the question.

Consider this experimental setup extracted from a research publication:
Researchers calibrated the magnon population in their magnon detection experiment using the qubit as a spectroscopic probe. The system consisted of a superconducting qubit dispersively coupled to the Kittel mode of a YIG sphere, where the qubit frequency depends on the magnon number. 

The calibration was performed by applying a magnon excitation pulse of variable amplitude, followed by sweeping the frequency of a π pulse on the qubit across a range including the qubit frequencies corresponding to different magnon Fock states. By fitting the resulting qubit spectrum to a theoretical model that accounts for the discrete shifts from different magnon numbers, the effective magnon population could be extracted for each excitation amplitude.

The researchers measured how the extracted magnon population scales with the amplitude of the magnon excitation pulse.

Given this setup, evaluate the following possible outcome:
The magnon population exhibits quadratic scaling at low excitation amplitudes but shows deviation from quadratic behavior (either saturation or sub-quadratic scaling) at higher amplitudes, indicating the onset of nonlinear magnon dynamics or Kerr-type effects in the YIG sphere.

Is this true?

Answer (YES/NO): NO